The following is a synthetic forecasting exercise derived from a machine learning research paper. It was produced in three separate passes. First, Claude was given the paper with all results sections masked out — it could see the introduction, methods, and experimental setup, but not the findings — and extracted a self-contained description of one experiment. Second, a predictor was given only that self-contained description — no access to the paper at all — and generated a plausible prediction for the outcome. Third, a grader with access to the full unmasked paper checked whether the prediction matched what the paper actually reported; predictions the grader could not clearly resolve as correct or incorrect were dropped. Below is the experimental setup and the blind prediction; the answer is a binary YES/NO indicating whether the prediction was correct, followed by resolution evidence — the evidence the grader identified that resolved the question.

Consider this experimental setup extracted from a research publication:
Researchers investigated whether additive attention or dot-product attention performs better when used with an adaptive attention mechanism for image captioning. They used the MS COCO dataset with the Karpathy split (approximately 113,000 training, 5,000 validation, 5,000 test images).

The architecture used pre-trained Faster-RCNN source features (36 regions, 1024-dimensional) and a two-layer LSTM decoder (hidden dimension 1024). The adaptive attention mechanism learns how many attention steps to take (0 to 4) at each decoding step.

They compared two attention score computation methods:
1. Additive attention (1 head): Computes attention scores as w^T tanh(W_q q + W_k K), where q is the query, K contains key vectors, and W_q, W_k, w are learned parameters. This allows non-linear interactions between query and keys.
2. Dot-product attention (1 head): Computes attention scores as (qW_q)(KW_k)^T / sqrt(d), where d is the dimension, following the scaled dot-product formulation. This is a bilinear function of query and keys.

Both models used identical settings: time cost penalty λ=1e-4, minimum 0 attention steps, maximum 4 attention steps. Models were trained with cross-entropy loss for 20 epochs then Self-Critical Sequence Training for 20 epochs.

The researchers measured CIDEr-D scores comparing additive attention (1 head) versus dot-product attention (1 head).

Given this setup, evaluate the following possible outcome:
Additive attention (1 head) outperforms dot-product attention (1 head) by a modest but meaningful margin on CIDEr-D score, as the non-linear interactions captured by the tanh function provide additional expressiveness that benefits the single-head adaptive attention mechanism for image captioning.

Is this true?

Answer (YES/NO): YES